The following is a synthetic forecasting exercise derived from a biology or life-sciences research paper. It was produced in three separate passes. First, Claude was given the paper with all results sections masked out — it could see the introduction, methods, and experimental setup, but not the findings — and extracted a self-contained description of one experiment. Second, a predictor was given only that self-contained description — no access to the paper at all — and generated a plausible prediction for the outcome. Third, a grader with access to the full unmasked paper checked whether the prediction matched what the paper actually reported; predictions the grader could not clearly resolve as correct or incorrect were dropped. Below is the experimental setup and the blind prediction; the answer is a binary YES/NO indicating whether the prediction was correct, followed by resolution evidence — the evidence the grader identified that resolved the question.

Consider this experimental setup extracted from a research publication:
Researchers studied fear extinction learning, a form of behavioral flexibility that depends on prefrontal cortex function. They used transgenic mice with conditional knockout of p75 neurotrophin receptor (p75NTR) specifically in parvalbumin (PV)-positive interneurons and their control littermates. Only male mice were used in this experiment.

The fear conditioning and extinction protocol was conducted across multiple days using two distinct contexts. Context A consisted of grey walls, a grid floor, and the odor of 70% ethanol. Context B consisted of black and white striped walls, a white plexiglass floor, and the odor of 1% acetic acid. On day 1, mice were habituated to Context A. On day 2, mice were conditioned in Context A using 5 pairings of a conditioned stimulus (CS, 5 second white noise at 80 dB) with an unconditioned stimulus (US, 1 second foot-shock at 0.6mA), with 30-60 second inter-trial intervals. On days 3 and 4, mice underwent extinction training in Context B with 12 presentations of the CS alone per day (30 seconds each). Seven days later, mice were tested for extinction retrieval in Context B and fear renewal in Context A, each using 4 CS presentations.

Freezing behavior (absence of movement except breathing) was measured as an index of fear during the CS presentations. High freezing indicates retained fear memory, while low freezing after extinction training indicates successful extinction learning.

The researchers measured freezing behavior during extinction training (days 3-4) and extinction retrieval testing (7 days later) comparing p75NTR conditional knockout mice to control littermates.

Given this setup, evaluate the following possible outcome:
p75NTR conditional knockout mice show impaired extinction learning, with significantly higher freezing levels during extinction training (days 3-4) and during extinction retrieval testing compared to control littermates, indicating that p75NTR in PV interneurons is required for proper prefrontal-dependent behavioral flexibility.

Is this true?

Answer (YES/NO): YES